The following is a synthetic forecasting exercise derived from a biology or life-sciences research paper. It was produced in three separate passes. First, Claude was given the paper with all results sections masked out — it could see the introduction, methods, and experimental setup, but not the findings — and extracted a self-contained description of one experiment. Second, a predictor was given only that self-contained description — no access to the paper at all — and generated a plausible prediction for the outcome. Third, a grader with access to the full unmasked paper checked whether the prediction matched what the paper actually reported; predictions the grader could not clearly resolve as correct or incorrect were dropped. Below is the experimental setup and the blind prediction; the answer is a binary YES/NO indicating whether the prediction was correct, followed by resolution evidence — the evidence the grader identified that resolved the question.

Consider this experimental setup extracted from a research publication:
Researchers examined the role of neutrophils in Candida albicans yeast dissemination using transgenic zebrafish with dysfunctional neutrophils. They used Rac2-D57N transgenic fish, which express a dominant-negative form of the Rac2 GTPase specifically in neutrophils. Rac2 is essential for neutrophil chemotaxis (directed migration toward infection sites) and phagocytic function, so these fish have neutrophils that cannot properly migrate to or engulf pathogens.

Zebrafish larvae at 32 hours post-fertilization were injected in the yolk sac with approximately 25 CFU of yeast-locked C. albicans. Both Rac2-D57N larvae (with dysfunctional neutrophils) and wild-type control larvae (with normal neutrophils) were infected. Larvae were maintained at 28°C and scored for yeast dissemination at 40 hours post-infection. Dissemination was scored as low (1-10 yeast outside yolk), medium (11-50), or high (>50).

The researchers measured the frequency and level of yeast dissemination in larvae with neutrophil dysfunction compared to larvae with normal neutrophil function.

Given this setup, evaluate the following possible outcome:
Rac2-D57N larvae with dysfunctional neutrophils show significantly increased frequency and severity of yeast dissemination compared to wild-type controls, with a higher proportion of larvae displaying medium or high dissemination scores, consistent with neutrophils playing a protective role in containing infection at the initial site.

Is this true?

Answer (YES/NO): NO